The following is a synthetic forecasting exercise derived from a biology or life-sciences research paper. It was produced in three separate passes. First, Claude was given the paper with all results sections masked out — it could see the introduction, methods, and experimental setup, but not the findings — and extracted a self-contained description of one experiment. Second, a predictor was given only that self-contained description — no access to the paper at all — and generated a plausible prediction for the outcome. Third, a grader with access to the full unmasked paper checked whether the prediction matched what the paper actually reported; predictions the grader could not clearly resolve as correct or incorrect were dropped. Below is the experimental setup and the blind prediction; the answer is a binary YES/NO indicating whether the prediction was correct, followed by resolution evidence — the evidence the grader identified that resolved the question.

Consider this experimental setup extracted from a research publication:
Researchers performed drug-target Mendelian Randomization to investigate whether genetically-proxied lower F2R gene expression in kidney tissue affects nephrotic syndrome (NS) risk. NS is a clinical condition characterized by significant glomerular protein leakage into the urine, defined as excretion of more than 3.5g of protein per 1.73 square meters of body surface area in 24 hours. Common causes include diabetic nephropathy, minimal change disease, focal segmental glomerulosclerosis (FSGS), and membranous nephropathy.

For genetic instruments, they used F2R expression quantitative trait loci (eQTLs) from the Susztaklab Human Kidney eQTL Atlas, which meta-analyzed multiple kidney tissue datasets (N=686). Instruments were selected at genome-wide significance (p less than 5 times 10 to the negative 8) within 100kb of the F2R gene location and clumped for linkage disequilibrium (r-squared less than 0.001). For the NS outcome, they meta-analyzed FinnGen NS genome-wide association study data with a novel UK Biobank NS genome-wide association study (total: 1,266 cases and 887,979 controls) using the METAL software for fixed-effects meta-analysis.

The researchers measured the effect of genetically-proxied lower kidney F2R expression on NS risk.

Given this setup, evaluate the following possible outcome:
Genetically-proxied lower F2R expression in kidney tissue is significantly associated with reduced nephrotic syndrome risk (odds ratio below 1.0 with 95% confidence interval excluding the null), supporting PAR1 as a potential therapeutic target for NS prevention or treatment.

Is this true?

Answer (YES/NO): NO